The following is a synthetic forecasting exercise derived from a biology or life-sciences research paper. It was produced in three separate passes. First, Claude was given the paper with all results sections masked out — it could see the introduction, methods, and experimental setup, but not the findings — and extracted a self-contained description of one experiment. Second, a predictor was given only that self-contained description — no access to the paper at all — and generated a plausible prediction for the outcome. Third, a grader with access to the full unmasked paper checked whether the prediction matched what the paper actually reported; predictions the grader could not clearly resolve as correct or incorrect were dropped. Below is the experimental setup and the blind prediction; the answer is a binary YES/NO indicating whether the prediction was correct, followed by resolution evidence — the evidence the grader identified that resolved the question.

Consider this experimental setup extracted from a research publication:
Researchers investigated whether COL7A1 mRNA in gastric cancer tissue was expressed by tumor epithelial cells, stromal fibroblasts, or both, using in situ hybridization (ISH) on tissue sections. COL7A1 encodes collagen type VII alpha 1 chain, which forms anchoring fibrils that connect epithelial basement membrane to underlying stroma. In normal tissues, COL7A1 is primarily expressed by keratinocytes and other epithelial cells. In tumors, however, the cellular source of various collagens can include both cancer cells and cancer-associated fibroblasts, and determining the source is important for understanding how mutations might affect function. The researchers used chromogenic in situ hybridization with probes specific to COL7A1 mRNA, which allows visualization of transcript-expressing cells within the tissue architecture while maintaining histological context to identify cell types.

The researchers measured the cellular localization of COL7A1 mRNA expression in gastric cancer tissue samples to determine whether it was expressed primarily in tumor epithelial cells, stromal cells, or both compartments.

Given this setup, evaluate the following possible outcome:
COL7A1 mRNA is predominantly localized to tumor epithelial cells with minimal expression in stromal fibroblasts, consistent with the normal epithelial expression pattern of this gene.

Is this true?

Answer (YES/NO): NO